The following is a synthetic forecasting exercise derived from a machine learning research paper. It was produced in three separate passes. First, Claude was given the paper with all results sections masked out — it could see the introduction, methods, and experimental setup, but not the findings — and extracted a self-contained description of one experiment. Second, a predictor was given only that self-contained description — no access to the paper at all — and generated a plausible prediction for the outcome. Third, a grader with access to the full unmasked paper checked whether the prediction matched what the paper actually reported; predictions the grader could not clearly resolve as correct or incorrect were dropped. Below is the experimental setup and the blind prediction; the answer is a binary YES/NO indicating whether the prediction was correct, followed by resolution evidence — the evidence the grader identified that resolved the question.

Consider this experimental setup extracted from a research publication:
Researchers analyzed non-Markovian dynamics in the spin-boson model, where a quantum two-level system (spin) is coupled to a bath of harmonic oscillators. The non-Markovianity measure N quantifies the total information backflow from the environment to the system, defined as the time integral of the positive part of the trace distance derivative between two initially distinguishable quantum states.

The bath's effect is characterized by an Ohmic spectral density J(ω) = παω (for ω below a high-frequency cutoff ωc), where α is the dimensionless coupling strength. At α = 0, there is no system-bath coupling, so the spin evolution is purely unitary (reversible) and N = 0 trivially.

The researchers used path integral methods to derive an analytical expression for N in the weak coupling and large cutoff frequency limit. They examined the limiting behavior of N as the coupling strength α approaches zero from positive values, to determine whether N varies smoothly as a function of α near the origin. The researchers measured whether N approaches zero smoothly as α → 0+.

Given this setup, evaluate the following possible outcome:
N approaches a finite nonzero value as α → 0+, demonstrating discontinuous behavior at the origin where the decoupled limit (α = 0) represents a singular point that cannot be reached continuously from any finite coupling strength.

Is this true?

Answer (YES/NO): YES